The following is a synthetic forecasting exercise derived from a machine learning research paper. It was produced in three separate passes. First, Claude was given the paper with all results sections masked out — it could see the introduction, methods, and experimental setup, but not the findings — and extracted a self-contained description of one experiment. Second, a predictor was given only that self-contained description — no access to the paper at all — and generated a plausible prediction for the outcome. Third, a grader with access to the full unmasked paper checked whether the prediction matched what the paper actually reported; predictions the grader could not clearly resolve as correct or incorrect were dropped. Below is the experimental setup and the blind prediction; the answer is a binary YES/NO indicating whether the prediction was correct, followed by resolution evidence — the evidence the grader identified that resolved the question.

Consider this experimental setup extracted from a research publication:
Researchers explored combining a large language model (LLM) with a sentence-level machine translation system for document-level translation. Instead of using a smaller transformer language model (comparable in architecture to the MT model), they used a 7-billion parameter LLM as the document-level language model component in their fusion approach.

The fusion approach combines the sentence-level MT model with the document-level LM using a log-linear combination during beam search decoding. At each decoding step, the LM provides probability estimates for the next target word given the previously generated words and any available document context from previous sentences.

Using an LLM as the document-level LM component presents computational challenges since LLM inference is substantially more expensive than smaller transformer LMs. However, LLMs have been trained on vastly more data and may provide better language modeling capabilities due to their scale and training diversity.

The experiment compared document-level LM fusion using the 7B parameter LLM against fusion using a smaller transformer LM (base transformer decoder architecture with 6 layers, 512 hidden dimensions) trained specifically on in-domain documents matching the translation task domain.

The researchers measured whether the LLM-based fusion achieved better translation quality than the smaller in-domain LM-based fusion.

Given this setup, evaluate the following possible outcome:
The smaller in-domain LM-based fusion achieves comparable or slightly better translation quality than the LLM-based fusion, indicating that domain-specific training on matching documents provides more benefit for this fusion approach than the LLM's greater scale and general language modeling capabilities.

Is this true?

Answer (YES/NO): NO